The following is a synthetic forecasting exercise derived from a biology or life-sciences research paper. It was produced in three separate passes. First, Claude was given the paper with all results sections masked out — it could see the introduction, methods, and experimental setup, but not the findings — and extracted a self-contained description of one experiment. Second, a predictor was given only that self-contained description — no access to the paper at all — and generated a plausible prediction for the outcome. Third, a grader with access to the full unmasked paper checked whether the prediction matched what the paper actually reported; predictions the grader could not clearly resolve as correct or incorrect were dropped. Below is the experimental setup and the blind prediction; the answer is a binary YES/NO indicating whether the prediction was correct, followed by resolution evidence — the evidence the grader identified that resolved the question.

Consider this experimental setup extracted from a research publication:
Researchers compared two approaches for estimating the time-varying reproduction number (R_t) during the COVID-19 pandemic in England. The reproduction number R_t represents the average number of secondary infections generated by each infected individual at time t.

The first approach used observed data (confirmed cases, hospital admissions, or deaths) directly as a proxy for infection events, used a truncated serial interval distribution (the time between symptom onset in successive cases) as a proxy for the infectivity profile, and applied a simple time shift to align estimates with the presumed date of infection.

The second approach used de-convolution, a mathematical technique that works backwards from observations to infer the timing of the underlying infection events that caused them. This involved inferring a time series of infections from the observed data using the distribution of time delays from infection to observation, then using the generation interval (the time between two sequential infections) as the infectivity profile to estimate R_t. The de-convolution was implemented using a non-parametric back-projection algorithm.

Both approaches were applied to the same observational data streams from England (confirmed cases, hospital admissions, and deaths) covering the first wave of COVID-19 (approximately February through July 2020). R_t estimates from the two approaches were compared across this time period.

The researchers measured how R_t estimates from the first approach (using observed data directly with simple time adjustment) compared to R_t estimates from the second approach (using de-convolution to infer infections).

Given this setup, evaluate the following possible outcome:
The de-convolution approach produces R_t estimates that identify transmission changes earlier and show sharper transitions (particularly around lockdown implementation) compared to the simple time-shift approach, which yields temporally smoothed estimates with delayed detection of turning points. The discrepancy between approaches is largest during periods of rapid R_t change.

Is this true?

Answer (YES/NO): NO